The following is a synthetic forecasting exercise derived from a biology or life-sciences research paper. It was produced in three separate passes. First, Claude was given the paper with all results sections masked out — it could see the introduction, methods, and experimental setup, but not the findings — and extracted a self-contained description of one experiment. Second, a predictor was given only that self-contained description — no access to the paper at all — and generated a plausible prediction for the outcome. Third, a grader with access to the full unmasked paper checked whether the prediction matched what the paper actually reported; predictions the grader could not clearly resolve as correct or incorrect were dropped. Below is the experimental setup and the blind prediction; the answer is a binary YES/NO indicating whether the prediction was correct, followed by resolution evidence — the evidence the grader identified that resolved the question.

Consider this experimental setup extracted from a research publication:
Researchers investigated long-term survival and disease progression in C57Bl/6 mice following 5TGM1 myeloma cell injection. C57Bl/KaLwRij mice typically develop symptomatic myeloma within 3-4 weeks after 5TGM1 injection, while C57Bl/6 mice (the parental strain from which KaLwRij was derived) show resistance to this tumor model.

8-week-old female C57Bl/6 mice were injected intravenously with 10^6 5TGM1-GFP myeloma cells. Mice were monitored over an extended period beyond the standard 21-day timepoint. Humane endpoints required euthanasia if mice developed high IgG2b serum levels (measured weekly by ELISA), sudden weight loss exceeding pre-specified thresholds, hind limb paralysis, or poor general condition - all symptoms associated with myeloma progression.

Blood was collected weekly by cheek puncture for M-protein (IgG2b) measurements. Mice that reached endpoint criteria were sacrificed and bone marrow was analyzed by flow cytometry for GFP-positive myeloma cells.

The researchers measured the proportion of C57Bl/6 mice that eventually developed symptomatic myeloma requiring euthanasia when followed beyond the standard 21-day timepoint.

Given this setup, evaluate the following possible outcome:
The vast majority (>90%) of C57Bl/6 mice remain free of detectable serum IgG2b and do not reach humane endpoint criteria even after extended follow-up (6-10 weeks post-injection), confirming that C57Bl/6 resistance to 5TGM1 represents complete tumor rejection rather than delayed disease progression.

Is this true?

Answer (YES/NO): NO